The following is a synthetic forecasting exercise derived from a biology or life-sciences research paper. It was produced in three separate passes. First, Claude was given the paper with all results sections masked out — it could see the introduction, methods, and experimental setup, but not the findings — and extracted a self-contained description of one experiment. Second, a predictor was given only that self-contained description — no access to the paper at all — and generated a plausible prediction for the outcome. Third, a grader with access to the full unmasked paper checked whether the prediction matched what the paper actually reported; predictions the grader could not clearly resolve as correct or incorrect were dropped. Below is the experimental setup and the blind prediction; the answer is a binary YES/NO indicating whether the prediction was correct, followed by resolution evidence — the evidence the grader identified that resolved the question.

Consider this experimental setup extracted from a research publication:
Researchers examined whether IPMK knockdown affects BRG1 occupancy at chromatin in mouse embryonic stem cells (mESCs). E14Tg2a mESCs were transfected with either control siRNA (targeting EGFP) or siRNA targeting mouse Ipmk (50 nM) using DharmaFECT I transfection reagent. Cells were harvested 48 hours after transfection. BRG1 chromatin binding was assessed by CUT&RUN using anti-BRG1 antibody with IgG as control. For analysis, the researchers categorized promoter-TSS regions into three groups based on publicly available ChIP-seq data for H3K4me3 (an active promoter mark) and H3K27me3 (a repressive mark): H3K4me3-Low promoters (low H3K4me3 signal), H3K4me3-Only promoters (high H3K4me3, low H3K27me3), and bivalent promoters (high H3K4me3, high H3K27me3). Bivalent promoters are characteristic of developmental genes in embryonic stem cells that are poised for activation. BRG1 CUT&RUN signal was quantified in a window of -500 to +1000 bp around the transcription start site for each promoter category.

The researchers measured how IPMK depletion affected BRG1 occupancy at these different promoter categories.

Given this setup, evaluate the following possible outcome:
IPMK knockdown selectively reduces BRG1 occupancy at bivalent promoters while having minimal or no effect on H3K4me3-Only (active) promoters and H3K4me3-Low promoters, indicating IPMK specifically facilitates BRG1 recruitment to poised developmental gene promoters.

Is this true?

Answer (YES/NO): NO